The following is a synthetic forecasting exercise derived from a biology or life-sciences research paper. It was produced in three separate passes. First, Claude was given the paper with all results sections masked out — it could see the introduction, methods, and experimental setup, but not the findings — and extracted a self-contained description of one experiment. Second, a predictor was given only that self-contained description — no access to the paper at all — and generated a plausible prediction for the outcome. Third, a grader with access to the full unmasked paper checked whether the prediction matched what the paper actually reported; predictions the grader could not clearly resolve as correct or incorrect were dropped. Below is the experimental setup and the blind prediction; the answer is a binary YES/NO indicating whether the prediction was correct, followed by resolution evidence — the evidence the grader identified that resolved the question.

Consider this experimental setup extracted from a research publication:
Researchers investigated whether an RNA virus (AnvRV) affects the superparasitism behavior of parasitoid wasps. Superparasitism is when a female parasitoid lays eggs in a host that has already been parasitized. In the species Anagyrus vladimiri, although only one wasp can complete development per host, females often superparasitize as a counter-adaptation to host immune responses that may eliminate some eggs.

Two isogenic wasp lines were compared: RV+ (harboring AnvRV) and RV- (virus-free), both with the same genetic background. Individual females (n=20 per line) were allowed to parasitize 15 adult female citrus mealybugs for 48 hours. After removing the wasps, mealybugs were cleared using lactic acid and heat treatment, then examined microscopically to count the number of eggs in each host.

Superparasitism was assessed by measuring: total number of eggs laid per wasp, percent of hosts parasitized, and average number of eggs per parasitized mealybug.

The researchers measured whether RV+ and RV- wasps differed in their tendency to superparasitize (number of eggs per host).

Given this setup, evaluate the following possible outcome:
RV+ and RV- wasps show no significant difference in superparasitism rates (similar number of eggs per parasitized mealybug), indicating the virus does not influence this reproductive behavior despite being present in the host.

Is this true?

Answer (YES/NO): YES